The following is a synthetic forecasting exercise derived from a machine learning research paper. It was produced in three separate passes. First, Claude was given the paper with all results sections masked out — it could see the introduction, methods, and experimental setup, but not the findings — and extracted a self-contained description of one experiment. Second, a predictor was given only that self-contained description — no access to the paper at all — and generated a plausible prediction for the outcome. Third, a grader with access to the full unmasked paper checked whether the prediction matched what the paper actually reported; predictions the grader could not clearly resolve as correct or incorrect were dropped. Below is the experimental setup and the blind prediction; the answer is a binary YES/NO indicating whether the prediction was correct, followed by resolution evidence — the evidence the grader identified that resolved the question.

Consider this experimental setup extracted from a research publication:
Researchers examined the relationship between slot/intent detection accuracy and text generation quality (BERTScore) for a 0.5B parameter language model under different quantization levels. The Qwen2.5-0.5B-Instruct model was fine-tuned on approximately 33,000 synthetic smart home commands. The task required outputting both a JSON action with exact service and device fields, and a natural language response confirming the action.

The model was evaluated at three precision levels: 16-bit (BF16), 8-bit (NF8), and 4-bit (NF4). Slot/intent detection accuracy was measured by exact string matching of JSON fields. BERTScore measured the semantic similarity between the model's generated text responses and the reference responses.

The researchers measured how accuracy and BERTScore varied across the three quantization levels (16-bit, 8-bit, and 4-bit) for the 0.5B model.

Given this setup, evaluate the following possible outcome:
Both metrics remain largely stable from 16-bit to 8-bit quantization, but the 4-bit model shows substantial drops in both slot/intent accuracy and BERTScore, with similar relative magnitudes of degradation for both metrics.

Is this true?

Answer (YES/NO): NO